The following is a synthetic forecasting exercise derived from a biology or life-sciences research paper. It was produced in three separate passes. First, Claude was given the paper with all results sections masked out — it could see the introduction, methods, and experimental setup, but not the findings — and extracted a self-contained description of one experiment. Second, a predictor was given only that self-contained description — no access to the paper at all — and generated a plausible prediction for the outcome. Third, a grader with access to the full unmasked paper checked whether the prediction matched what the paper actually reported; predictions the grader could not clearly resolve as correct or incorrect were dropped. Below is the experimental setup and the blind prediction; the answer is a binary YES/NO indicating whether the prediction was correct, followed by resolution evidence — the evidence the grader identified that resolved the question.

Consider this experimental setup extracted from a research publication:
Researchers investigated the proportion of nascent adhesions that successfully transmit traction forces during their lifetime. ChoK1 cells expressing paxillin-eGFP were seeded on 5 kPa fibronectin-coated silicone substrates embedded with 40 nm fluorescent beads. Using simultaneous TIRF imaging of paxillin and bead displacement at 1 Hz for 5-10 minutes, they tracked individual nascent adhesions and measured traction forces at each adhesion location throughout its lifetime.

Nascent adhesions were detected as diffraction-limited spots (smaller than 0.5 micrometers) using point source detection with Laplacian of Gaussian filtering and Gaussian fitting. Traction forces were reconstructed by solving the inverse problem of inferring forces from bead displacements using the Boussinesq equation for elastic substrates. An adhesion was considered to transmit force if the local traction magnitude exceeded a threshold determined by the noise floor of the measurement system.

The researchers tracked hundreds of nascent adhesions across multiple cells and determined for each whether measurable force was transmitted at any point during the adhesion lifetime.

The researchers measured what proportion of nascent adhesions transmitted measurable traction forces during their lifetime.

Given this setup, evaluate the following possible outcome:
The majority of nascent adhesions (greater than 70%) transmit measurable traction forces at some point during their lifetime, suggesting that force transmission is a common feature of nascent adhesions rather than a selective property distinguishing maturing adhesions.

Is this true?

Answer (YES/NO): NO